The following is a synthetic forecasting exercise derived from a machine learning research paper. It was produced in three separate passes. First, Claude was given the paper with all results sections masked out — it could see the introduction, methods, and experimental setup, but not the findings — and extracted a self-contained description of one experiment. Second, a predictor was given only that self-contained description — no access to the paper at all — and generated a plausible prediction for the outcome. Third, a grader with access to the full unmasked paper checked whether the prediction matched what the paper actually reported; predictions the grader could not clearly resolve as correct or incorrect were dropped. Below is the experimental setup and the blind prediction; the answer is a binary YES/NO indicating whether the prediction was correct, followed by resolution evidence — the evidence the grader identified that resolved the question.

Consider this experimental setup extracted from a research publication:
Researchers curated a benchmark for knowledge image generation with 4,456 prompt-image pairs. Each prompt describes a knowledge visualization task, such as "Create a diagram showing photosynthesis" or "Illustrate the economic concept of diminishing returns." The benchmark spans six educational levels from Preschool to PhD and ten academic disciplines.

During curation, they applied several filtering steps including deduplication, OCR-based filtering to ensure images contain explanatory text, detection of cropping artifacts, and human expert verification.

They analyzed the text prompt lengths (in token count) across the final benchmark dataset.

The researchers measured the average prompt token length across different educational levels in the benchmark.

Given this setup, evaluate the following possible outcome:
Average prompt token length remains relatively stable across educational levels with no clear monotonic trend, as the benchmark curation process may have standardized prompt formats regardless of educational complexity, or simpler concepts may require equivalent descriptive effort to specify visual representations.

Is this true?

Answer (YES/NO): YES